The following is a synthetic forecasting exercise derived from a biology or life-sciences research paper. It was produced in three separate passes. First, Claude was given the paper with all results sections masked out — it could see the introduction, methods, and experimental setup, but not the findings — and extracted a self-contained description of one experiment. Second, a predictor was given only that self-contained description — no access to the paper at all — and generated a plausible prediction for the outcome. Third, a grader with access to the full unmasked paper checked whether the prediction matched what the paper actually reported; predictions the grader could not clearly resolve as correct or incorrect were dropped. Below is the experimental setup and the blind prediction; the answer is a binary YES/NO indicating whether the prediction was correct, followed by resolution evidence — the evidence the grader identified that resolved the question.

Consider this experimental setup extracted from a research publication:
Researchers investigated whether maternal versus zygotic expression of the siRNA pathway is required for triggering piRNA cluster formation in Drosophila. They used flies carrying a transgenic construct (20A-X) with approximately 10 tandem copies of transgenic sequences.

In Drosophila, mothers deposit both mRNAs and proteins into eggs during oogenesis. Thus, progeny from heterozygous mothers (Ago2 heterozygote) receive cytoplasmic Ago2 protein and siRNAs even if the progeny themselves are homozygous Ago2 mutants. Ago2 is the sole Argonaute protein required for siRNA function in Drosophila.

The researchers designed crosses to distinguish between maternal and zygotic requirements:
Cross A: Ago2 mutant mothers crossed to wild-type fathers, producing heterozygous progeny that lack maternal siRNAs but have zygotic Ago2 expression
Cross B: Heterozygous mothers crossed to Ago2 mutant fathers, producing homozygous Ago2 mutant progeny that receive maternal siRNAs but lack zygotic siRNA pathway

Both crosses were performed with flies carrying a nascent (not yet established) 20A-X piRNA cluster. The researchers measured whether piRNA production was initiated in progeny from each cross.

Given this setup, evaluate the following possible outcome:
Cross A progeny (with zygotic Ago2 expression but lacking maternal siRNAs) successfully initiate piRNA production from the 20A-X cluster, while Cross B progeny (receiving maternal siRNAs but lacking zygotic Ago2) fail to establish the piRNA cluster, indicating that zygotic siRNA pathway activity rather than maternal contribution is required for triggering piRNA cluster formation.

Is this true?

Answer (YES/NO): NO